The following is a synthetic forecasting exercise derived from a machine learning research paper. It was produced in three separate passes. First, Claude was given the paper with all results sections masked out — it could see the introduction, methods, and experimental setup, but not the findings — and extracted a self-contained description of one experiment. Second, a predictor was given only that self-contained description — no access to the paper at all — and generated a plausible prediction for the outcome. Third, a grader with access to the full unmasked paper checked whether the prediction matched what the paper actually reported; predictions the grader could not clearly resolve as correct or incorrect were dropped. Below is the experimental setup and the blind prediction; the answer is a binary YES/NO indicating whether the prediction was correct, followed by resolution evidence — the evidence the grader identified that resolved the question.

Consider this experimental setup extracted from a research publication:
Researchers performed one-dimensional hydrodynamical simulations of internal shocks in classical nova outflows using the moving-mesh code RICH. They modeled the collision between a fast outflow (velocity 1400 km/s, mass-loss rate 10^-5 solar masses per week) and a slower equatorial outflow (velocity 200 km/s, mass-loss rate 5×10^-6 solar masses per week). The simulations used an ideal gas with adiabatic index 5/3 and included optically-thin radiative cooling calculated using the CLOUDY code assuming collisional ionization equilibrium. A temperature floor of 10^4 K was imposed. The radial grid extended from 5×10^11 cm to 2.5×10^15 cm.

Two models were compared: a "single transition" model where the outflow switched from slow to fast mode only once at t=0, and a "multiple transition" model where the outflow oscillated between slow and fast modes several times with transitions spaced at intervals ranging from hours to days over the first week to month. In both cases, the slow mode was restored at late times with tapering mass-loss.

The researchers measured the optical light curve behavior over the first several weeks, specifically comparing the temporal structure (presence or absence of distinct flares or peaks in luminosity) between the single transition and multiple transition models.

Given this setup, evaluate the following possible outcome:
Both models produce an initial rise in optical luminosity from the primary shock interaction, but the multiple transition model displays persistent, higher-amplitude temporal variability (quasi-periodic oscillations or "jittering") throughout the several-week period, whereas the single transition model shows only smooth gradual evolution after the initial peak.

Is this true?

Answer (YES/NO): NO